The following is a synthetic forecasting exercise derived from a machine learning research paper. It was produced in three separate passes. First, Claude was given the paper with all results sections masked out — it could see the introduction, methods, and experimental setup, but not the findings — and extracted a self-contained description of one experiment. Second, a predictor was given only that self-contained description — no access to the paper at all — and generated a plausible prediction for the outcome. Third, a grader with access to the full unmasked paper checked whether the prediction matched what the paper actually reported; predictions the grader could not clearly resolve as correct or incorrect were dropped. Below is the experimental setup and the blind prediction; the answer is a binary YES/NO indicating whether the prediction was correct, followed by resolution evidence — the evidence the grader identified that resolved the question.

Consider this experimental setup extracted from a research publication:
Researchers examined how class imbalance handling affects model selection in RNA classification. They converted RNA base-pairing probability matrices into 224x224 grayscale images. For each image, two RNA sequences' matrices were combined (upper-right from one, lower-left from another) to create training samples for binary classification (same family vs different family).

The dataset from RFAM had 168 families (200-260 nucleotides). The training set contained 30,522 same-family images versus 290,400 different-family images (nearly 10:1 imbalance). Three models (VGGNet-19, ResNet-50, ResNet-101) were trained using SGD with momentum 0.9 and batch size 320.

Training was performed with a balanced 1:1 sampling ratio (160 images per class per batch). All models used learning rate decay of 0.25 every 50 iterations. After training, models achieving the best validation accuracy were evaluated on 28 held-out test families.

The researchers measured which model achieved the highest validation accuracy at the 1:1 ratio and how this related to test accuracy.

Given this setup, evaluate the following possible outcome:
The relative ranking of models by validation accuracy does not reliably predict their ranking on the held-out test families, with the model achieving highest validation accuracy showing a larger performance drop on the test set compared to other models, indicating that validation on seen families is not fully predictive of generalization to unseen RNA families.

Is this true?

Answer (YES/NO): NO